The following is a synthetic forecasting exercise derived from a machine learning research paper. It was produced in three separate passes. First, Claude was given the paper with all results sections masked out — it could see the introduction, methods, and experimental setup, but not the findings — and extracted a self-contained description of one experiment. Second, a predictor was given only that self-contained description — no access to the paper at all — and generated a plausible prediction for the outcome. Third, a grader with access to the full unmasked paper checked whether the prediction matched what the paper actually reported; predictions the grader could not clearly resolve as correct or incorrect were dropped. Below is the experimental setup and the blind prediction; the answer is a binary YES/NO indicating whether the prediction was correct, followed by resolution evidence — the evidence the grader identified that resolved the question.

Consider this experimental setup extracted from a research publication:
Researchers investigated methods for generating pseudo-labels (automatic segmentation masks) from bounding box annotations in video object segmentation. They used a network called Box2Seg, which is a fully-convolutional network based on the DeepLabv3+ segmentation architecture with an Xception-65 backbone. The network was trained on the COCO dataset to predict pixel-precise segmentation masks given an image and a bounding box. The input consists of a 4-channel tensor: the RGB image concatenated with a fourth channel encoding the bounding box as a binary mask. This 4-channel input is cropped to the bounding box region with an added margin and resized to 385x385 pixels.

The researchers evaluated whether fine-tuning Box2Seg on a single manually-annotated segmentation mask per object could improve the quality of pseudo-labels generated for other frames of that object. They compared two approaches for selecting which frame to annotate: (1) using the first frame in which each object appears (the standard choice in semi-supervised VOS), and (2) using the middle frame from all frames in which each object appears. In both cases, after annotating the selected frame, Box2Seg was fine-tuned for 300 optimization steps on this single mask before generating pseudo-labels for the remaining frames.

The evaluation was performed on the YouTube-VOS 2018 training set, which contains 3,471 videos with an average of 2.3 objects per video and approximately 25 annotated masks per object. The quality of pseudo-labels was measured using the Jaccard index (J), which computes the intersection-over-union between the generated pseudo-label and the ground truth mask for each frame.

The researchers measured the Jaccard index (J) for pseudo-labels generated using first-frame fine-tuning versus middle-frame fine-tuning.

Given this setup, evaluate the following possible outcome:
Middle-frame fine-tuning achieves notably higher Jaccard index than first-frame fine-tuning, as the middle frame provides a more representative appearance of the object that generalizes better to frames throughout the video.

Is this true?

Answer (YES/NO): NO